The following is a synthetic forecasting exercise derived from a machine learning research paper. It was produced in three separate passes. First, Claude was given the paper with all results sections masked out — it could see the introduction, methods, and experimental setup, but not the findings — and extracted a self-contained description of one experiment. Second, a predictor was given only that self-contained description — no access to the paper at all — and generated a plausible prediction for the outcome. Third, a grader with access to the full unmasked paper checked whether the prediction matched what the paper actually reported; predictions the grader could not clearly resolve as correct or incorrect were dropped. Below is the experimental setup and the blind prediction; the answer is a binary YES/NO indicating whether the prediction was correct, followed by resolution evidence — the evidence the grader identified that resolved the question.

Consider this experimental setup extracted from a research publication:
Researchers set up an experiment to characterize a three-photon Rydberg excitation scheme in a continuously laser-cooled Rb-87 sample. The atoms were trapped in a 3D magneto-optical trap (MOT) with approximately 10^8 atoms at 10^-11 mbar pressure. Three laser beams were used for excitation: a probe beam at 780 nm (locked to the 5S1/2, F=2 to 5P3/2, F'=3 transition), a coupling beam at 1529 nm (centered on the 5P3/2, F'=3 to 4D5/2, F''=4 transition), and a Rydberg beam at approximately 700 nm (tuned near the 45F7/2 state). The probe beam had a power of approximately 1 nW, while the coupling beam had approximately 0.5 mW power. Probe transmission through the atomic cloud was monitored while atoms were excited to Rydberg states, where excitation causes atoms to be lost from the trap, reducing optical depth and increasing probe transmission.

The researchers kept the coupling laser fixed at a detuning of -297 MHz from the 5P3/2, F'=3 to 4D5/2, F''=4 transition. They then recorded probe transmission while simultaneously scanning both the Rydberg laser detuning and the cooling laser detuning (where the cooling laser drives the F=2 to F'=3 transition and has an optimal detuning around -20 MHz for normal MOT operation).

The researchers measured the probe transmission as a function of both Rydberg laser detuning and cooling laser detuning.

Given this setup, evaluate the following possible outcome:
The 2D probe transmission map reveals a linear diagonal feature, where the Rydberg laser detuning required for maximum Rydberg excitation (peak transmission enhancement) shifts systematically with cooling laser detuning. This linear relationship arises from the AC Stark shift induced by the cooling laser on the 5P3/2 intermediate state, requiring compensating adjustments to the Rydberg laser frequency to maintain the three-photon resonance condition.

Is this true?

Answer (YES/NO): NO